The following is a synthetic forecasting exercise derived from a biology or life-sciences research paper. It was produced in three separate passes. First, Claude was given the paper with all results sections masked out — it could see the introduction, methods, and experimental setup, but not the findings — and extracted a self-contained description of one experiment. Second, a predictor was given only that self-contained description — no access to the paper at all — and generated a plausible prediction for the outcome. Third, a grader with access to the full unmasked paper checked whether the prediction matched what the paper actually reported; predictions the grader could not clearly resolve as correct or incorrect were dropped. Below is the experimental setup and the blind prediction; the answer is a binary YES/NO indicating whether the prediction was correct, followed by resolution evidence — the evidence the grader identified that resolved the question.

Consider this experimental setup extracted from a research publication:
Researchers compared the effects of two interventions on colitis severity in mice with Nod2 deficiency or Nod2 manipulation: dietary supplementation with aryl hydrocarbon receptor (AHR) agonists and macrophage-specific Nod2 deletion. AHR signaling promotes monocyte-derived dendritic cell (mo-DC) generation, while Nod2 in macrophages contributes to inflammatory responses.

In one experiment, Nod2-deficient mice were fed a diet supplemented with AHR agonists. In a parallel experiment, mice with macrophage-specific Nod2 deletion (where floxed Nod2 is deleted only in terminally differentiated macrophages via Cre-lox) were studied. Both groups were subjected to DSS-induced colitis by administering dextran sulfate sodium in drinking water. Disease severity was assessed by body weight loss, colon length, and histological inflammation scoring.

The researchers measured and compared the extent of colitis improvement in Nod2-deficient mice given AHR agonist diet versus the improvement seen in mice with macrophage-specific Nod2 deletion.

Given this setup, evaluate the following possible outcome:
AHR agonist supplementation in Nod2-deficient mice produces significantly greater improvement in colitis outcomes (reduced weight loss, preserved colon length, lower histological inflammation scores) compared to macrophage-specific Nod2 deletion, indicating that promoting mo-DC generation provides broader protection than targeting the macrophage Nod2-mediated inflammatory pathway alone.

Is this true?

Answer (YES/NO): NO